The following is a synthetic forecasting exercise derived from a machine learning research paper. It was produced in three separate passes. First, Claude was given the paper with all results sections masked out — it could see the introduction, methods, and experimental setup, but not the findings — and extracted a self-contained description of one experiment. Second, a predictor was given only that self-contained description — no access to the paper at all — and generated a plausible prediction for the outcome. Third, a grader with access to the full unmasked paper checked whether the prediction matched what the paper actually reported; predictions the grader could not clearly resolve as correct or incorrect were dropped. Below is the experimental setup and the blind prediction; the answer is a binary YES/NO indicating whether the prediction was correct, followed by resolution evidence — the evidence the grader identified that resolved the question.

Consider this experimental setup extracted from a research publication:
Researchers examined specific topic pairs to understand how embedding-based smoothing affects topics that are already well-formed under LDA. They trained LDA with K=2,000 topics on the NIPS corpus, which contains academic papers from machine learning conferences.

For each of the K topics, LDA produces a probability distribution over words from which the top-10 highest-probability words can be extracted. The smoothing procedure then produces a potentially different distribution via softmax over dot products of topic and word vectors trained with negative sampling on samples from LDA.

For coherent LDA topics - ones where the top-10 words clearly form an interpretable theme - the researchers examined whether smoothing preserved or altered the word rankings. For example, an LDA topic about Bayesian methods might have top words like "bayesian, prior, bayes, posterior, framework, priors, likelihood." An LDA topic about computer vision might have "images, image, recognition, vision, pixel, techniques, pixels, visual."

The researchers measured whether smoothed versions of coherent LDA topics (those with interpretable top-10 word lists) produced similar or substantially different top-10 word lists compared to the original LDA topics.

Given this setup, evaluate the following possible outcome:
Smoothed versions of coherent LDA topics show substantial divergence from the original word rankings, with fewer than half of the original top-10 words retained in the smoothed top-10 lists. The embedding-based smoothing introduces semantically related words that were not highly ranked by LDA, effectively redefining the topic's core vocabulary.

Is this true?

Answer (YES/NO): NO